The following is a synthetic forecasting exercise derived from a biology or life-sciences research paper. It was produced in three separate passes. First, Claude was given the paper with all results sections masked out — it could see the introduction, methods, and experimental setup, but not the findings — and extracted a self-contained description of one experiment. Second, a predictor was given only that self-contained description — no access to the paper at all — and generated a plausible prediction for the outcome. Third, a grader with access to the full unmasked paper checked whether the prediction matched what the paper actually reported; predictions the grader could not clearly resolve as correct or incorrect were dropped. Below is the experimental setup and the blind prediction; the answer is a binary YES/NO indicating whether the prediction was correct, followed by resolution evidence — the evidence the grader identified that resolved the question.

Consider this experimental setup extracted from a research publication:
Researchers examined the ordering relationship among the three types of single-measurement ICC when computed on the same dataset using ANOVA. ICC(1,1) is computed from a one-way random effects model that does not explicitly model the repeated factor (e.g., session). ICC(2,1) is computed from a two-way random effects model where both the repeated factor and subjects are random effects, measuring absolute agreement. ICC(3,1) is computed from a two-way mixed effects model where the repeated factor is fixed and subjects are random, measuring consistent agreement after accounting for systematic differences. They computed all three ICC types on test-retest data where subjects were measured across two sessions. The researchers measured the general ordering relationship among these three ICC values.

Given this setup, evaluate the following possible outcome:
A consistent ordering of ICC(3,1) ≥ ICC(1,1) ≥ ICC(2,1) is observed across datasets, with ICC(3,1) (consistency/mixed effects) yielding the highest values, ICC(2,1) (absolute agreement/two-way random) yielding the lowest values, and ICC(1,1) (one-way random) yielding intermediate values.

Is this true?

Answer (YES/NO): NO